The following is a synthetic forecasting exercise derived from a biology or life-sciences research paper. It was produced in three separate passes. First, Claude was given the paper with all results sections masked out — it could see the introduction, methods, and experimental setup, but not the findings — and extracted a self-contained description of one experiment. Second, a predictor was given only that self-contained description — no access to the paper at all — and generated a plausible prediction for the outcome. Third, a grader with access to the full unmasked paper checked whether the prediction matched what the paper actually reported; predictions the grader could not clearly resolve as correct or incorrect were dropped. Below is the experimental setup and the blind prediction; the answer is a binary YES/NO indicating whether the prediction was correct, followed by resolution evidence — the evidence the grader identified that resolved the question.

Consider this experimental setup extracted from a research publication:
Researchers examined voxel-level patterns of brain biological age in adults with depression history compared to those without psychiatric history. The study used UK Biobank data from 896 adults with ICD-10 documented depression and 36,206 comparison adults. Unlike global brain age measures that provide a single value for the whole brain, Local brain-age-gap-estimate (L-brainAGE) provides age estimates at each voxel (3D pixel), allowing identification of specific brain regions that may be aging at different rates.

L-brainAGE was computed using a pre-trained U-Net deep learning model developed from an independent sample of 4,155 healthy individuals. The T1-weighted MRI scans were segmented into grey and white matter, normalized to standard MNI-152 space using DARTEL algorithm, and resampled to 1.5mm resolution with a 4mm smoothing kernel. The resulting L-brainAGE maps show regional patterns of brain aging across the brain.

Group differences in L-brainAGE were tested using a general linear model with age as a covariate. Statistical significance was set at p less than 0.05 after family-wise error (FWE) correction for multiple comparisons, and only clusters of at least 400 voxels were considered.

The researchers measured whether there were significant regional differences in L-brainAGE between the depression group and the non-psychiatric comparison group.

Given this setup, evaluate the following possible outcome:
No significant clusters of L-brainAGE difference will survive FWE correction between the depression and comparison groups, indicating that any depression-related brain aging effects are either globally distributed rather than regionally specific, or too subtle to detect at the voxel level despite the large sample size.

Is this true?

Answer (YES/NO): NO